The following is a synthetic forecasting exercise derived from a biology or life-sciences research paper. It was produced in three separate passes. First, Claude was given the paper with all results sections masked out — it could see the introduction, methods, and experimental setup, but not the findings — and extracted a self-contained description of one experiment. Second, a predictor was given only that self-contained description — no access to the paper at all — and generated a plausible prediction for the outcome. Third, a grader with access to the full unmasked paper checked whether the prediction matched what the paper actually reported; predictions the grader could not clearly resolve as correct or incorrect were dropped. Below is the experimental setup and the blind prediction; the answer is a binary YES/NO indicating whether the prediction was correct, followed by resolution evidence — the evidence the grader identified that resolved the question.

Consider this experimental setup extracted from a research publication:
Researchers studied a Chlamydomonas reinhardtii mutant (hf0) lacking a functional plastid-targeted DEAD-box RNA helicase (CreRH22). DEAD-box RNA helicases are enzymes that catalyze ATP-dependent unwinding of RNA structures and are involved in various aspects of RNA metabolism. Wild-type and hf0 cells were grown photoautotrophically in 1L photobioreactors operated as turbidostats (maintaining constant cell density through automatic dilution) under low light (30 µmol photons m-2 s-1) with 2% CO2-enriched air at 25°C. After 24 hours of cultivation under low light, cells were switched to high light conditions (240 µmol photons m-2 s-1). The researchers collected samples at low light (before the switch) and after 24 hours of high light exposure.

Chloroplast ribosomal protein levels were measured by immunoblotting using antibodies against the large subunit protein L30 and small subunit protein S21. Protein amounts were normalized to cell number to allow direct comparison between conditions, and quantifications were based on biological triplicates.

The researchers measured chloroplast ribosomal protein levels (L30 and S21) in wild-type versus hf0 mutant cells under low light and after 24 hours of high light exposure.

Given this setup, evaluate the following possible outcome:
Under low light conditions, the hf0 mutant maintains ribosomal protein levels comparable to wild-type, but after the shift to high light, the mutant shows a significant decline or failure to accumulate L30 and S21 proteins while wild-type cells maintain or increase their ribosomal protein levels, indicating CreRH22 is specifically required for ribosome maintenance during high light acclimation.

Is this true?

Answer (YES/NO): NO